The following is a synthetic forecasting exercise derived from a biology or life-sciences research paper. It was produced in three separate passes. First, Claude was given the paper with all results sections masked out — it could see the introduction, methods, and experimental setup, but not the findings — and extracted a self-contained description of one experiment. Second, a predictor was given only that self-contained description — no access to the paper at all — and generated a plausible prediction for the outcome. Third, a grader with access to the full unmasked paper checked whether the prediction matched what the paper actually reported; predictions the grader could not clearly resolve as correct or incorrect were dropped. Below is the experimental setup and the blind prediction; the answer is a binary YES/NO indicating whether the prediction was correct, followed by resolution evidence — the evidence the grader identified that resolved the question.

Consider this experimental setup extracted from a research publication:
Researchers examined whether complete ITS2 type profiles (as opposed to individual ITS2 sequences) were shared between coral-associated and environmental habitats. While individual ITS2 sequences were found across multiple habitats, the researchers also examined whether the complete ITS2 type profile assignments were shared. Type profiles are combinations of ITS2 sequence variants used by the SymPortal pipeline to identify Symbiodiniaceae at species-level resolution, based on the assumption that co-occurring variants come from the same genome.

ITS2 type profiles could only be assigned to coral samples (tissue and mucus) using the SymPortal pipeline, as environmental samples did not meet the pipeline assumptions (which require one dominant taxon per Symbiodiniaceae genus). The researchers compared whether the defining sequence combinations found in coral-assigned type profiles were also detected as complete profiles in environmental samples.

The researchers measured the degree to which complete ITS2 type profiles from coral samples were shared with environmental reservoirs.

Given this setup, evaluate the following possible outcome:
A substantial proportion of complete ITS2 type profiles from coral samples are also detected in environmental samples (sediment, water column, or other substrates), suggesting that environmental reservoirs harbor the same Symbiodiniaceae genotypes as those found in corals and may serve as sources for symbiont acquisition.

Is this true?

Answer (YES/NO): YES